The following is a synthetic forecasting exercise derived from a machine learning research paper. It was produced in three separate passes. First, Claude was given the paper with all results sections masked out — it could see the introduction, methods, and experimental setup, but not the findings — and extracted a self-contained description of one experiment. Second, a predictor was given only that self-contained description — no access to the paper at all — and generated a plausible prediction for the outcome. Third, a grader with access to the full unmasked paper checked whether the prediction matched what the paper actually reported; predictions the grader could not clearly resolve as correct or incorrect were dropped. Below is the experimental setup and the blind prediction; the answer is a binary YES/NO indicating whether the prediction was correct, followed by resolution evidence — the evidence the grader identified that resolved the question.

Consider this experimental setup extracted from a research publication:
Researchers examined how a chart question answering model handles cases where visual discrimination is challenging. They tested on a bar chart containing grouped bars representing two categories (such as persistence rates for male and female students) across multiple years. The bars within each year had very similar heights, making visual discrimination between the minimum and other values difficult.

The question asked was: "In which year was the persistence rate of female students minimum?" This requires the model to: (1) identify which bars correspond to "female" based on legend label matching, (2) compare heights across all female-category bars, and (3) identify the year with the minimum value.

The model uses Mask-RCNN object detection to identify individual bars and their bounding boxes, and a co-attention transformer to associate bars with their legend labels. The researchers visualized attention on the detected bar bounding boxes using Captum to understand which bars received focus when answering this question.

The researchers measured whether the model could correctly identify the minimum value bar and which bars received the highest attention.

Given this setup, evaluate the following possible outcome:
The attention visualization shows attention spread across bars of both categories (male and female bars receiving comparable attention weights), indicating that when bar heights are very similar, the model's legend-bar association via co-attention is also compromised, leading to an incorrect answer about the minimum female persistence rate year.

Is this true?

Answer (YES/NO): NO